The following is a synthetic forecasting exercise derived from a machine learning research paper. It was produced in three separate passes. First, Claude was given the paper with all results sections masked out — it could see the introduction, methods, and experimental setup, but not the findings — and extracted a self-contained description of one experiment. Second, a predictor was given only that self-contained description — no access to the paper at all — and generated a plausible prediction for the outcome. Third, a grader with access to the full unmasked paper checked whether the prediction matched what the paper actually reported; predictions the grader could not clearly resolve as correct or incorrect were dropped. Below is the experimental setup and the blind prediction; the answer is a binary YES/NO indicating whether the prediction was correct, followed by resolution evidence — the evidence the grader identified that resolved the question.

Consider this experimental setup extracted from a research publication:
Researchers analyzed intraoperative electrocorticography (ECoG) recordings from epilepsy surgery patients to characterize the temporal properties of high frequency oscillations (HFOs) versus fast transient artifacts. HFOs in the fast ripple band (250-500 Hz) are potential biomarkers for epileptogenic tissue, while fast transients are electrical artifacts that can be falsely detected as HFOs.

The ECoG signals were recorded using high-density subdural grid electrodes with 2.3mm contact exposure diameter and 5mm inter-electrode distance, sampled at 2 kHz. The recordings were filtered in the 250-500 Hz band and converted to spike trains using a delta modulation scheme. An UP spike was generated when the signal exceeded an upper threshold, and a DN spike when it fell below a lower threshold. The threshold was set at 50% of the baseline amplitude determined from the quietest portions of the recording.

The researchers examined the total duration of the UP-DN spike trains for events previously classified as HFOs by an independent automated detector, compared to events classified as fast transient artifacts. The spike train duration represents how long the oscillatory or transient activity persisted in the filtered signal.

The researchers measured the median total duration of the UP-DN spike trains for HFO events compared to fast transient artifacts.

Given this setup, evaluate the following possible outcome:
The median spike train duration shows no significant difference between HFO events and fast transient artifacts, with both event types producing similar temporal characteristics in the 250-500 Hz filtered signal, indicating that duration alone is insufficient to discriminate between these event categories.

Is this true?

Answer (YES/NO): NO